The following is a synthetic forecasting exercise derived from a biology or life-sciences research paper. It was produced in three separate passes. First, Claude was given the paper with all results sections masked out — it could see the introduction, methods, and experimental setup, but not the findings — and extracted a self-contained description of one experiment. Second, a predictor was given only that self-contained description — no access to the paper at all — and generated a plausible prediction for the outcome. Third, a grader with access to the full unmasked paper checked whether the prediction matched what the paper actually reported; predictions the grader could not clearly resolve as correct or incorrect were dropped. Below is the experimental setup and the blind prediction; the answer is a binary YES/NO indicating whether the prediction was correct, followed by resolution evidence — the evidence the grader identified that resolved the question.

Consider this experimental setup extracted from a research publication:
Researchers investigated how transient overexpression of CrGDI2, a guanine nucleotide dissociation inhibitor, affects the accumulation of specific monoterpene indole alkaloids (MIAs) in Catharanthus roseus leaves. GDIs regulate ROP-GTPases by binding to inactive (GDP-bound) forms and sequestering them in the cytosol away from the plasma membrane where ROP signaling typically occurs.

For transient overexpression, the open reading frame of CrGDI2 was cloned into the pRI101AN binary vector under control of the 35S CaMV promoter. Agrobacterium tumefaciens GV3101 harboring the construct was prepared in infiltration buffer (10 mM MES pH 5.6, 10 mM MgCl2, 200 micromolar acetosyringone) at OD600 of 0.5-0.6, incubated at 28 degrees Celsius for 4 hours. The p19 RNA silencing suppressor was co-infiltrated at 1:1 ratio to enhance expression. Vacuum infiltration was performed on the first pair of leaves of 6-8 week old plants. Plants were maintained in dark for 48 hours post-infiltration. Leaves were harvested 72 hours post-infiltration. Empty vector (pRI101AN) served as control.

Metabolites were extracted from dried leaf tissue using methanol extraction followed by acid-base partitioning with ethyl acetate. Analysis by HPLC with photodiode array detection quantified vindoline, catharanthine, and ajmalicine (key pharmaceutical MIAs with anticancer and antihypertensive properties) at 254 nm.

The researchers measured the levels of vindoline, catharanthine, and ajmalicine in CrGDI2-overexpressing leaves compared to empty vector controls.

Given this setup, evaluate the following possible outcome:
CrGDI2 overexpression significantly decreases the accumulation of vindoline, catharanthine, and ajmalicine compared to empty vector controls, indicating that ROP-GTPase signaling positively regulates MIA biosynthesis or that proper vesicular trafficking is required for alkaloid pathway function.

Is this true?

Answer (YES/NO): YES